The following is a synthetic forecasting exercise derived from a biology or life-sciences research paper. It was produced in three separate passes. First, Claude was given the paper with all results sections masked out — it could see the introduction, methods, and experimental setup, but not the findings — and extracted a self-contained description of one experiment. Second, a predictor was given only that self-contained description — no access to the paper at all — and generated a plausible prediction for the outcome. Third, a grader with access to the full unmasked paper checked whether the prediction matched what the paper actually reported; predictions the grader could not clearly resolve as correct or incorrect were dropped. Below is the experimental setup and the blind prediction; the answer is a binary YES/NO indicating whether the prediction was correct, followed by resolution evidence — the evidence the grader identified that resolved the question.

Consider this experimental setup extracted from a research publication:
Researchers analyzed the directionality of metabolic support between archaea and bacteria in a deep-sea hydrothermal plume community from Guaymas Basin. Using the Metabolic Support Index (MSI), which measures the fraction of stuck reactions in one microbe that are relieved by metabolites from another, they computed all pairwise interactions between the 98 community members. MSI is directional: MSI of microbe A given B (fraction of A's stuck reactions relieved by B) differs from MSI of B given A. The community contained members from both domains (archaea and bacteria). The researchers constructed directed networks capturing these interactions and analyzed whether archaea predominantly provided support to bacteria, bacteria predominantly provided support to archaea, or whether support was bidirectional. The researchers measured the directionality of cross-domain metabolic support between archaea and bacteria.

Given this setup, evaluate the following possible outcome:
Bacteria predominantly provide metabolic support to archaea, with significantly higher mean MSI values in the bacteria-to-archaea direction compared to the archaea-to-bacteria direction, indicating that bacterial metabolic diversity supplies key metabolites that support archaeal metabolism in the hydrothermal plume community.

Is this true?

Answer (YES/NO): YES